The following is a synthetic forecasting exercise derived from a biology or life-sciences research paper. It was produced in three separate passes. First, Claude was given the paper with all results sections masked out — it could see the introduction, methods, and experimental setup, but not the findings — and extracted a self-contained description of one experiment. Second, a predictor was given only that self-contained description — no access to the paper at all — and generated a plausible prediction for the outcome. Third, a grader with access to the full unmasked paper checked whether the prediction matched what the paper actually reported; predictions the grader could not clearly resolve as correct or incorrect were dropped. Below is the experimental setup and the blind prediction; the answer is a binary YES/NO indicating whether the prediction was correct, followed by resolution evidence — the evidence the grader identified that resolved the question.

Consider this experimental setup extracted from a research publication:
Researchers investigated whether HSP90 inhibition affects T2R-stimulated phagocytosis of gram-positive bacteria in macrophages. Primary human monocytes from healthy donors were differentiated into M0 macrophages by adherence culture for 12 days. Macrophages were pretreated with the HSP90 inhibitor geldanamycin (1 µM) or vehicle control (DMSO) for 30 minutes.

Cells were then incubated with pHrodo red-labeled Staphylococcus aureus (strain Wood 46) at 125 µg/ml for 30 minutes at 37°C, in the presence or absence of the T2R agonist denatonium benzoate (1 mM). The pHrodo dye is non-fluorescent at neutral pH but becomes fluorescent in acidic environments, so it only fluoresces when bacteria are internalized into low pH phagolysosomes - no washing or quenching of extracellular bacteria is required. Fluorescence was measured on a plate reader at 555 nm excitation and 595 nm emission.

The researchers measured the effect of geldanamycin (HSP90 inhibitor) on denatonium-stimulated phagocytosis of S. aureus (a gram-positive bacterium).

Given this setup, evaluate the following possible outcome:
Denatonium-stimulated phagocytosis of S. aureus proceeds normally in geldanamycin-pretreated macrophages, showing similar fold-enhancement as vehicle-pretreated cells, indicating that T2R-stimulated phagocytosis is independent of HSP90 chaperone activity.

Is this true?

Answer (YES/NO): NO